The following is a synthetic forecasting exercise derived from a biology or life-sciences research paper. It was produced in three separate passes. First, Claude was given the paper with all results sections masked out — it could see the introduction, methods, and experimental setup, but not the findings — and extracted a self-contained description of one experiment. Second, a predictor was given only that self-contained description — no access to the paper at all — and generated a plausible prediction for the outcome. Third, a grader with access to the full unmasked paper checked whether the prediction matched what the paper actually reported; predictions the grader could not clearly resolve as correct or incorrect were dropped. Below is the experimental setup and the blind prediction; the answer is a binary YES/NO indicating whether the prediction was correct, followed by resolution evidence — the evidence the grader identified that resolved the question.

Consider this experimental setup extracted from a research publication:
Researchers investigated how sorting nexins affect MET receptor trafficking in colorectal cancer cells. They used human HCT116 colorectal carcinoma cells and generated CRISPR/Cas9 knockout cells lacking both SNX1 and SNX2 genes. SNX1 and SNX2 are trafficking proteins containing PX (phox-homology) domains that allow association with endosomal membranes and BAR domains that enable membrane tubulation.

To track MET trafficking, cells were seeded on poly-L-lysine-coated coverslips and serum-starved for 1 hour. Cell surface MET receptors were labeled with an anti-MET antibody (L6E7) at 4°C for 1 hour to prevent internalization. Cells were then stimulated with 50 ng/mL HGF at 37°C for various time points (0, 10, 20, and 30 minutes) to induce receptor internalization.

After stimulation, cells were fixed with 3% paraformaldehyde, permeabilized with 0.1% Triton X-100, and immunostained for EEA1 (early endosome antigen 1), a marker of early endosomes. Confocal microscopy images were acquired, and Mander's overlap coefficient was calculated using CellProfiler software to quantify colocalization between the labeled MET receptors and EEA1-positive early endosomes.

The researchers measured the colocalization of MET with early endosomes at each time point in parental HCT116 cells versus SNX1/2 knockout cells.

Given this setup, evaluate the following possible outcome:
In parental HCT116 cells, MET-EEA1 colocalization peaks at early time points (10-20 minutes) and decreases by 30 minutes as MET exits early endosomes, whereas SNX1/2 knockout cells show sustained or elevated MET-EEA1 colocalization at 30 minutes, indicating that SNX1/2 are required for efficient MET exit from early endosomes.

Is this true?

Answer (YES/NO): NO